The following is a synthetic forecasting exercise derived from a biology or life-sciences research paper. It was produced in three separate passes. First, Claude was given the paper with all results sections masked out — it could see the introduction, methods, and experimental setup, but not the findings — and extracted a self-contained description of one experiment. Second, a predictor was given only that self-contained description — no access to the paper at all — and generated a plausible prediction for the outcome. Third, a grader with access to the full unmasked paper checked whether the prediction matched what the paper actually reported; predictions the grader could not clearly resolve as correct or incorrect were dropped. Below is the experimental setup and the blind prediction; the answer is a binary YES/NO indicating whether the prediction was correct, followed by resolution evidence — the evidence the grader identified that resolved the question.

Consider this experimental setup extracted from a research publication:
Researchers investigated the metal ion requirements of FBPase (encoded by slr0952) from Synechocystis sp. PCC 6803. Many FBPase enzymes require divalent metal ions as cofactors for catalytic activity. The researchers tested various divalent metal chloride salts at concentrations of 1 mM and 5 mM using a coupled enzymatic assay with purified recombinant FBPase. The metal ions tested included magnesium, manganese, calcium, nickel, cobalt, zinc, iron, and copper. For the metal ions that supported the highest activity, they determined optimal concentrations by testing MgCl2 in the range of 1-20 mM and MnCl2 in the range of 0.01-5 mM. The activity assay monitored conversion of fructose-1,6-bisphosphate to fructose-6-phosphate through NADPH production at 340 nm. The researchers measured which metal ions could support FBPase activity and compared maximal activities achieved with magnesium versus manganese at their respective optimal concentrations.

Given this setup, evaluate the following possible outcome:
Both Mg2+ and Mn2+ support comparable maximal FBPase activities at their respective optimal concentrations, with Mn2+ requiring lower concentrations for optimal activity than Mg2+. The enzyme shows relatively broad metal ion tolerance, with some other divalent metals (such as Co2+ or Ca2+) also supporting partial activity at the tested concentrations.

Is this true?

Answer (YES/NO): NO